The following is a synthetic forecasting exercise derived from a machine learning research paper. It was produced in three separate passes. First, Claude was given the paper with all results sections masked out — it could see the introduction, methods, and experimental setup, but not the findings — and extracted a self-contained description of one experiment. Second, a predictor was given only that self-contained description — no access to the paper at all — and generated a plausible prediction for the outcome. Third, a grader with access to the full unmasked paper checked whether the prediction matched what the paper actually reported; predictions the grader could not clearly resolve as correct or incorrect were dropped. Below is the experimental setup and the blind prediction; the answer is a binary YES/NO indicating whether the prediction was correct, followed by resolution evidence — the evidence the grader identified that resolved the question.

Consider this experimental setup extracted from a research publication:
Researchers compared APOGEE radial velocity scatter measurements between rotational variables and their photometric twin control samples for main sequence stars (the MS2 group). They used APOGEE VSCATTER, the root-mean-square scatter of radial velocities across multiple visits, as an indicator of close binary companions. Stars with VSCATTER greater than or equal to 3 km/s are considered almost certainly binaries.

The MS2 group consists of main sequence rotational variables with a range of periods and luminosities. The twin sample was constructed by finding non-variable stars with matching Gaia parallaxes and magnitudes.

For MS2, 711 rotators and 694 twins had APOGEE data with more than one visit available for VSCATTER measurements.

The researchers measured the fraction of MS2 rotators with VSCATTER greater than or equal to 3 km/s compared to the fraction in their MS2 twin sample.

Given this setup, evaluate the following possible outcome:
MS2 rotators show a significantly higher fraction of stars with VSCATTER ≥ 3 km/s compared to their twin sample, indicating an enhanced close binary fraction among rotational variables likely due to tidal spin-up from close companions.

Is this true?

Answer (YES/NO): YES